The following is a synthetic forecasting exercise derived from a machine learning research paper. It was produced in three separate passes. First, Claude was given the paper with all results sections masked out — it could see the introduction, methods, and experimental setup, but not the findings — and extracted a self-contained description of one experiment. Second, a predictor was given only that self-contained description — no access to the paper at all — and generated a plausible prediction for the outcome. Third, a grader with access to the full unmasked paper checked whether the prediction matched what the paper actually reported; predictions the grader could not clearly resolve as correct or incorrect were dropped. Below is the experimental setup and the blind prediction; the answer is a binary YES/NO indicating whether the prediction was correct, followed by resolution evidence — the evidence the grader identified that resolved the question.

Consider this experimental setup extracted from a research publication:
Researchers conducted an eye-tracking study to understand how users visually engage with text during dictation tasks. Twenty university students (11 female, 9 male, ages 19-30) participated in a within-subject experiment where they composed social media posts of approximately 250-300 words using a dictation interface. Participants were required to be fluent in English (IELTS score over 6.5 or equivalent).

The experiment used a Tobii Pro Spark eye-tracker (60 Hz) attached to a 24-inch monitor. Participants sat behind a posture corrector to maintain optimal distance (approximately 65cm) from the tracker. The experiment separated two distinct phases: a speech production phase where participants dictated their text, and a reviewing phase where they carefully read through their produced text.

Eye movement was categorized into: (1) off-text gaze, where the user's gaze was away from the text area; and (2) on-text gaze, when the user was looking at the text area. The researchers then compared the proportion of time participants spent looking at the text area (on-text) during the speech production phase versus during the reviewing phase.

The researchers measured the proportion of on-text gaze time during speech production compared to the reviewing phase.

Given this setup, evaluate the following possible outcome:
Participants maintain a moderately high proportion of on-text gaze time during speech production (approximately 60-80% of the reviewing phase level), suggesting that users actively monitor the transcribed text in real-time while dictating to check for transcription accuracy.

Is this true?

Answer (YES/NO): NO